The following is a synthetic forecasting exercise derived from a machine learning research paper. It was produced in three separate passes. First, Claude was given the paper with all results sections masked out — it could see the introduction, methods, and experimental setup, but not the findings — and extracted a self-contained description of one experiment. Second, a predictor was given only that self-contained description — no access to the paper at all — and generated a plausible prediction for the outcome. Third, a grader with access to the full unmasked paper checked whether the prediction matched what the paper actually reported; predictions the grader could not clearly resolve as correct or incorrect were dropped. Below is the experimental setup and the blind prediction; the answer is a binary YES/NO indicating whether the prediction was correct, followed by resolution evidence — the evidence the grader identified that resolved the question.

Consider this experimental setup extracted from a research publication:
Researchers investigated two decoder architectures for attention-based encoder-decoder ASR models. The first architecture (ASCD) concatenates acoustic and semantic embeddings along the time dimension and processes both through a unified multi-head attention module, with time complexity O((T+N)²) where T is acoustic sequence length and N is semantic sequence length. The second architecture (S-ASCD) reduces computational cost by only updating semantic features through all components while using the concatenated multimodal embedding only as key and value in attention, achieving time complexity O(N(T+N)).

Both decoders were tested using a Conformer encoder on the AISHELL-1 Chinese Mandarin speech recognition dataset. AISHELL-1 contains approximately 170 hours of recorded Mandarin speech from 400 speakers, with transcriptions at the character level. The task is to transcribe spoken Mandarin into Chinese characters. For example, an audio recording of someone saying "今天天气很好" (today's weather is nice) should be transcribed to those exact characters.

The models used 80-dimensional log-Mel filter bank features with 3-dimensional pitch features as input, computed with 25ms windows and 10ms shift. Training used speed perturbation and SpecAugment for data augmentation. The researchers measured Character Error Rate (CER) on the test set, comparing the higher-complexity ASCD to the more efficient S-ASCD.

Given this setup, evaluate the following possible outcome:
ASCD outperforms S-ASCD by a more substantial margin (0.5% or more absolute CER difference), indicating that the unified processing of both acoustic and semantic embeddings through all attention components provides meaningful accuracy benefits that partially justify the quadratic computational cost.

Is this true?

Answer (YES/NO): NO